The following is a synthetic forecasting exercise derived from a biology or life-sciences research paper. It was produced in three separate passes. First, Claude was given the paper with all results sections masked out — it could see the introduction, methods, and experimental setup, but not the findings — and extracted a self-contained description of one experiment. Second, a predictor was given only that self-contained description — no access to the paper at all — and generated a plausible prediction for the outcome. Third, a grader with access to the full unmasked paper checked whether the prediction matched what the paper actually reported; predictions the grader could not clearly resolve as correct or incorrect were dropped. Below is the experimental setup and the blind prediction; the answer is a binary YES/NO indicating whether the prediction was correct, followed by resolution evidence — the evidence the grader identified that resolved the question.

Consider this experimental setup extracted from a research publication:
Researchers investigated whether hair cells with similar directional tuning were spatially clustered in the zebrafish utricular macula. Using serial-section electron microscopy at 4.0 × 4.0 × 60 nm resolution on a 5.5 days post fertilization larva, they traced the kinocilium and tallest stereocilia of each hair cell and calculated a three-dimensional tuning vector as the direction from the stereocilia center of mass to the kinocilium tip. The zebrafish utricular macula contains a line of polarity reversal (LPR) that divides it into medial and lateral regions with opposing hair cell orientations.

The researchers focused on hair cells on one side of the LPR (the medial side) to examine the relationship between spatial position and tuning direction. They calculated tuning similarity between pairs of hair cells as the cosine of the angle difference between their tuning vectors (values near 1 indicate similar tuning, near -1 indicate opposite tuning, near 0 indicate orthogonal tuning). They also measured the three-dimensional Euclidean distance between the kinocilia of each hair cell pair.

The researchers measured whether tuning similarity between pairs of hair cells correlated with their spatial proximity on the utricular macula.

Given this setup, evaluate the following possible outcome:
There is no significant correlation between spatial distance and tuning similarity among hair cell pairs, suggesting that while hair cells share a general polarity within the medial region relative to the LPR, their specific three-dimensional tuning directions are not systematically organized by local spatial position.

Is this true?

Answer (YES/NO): NO